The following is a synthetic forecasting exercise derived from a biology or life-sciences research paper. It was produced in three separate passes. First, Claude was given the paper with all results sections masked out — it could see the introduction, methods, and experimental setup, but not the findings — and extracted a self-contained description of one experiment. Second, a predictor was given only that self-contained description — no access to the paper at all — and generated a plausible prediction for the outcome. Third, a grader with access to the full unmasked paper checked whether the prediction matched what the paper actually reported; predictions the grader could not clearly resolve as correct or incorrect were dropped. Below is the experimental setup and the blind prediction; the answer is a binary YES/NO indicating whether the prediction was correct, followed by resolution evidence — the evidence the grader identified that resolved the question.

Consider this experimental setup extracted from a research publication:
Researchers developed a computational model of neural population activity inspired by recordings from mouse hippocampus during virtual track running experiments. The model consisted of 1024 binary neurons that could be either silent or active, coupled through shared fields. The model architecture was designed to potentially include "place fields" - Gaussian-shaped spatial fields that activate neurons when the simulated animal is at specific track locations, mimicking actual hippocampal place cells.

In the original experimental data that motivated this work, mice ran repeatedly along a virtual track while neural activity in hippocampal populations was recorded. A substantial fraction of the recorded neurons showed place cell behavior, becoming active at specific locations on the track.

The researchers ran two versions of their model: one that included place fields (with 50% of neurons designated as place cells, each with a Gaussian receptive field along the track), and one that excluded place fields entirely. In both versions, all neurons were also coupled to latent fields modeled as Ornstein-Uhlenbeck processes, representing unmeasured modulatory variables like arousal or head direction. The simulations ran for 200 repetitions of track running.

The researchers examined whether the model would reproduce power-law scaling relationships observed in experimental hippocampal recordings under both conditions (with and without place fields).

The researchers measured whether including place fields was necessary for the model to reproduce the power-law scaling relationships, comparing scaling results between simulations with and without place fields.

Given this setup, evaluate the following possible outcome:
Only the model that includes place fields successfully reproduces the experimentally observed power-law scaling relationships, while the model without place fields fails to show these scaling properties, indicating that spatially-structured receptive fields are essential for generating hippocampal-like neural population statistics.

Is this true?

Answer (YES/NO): NO